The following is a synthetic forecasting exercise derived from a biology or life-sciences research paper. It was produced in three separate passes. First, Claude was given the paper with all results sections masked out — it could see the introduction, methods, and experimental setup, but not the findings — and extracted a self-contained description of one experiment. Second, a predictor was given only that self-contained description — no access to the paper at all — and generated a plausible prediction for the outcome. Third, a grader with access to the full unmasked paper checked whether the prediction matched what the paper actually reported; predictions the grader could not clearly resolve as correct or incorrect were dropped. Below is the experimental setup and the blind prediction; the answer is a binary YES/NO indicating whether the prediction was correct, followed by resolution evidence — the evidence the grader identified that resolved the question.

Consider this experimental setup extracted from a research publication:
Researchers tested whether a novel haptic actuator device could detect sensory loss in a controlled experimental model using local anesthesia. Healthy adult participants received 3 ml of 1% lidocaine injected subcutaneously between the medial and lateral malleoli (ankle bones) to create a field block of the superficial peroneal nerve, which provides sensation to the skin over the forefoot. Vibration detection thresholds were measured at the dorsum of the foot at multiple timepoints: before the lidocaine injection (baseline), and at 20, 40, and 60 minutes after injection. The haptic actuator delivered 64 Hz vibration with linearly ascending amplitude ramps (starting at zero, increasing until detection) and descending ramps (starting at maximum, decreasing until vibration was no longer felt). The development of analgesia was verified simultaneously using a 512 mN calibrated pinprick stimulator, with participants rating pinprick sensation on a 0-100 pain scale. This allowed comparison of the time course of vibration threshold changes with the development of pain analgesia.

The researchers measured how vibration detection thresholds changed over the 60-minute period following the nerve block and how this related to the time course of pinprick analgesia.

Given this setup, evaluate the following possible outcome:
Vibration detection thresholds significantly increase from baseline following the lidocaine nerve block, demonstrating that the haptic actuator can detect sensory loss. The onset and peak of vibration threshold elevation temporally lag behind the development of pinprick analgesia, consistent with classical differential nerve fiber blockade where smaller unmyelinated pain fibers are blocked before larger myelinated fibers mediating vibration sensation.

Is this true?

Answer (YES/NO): NO